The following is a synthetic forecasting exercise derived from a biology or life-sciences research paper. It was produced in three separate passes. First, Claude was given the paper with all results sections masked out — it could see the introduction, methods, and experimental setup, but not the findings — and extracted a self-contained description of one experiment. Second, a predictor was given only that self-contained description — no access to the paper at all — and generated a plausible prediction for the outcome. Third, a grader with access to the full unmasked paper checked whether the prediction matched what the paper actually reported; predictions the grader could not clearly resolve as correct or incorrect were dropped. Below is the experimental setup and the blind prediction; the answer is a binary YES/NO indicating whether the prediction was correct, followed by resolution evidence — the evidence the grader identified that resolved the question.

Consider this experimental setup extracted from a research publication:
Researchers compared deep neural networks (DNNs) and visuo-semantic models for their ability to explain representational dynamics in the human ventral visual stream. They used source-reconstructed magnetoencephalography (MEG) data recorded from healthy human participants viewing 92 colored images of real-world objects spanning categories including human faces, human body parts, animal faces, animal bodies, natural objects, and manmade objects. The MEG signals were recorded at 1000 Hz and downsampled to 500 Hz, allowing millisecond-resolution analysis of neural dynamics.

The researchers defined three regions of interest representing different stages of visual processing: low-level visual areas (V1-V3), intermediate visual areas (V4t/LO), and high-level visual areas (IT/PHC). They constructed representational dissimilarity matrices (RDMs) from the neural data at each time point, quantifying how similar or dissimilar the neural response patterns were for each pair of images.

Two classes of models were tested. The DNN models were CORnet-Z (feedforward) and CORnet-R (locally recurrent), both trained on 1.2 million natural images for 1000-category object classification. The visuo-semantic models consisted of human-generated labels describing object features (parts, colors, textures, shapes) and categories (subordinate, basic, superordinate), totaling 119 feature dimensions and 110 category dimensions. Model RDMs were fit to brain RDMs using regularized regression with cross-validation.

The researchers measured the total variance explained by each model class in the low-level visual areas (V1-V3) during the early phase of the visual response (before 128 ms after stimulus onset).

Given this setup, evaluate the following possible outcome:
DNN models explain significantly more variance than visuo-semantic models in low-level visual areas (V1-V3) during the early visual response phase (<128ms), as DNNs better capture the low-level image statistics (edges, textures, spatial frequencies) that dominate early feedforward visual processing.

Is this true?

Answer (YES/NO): YES